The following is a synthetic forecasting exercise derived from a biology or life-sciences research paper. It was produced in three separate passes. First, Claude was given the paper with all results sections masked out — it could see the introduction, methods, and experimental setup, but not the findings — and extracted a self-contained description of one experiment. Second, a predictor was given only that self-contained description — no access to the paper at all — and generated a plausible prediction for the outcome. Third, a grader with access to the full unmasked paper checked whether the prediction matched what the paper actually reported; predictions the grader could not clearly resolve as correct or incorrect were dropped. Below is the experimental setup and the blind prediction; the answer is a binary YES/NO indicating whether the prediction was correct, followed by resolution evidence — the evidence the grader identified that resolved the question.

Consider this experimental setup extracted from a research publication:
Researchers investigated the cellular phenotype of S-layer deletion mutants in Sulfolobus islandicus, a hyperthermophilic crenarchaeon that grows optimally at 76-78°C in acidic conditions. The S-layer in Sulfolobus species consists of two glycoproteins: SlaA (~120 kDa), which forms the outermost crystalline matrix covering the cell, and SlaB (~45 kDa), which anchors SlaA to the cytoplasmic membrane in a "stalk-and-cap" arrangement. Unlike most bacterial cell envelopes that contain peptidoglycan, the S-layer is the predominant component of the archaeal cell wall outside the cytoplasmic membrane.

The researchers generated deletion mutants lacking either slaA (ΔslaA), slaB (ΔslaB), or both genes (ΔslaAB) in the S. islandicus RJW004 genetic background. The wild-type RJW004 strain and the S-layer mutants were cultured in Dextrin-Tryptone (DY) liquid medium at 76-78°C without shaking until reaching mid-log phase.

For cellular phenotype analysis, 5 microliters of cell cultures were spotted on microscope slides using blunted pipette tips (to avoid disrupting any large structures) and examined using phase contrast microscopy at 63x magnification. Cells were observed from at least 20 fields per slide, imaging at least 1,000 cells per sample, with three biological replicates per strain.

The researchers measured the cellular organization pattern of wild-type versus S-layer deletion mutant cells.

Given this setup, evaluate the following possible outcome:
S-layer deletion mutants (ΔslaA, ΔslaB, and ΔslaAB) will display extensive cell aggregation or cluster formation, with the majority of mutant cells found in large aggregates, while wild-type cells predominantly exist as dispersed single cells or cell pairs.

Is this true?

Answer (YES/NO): YES